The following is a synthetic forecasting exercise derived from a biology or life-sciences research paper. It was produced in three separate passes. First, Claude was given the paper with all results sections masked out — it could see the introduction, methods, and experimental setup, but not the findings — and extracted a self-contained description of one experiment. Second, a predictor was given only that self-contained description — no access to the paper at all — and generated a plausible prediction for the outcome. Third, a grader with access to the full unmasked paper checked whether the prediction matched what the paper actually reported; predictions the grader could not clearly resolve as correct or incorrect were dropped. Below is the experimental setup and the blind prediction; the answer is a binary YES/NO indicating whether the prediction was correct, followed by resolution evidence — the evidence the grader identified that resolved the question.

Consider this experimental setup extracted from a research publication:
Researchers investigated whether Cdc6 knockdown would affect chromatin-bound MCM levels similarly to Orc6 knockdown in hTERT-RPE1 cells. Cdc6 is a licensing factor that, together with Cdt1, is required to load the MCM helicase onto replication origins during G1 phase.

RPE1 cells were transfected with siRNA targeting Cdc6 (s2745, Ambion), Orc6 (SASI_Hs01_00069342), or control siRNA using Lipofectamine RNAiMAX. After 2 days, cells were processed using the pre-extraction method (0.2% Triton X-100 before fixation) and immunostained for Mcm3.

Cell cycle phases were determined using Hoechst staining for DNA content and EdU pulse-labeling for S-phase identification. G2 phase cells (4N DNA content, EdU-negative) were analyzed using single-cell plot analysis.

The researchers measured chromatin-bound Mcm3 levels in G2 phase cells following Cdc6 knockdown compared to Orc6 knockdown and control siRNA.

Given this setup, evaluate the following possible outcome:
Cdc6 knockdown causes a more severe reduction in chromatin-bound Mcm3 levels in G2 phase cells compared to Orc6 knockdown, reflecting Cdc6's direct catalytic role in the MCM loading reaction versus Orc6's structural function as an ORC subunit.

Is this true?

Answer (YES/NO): NO